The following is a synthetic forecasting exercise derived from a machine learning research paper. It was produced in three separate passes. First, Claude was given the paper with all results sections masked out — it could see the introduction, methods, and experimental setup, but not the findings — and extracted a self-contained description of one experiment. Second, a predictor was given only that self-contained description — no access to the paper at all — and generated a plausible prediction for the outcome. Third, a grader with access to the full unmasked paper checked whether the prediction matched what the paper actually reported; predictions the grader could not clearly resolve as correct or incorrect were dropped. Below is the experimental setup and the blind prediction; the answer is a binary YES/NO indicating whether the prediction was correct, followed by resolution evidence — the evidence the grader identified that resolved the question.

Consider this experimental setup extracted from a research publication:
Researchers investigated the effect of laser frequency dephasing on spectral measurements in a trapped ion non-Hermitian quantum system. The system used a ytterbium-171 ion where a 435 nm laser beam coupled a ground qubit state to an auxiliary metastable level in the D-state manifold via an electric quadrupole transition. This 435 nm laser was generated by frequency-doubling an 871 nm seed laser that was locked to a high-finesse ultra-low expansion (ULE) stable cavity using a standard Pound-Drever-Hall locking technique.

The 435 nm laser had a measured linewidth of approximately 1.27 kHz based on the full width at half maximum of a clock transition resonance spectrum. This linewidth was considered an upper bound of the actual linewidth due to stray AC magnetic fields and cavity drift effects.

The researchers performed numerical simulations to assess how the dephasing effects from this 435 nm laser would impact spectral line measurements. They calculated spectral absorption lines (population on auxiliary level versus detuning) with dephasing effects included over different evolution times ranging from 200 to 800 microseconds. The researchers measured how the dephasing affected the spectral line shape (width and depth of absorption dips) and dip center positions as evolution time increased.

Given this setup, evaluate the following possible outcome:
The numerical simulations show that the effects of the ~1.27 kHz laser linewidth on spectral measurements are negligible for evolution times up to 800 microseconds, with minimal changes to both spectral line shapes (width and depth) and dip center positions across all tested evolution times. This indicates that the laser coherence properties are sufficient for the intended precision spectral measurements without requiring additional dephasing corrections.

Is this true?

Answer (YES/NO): NO